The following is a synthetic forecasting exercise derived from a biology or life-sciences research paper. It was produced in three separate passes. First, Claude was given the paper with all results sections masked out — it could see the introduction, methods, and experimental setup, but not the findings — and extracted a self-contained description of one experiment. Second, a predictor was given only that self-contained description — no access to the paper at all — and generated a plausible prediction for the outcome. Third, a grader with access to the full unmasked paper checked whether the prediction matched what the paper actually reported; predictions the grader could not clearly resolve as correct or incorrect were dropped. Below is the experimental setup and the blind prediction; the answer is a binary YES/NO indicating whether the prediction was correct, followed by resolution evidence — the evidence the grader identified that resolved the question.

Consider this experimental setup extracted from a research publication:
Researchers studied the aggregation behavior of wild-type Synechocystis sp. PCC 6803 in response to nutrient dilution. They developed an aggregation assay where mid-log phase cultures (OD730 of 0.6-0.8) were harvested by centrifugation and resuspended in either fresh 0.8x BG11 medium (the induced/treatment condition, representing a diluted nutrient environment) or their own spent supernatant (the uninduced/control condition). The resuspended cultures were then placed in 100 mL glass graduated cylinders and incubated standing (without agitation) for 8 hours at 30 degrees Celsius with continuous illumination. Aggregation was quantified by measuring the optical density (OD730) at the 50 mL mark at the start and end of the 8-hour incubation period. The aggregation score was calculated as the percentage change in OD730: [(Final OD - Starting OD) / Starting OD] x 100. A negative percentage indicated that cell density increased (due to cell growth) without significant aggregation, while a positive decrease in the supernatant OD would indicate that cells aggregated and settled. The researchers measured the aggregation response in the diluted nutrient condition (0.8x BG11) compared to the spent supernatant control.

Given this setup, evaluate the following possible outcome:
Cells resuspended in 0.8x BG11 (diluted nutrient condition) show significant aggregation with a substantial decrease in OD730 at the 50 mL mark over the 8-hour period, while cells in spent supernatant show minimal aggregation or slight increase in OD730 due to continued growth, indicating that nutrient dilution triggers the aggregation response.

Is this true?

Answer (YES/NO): YES